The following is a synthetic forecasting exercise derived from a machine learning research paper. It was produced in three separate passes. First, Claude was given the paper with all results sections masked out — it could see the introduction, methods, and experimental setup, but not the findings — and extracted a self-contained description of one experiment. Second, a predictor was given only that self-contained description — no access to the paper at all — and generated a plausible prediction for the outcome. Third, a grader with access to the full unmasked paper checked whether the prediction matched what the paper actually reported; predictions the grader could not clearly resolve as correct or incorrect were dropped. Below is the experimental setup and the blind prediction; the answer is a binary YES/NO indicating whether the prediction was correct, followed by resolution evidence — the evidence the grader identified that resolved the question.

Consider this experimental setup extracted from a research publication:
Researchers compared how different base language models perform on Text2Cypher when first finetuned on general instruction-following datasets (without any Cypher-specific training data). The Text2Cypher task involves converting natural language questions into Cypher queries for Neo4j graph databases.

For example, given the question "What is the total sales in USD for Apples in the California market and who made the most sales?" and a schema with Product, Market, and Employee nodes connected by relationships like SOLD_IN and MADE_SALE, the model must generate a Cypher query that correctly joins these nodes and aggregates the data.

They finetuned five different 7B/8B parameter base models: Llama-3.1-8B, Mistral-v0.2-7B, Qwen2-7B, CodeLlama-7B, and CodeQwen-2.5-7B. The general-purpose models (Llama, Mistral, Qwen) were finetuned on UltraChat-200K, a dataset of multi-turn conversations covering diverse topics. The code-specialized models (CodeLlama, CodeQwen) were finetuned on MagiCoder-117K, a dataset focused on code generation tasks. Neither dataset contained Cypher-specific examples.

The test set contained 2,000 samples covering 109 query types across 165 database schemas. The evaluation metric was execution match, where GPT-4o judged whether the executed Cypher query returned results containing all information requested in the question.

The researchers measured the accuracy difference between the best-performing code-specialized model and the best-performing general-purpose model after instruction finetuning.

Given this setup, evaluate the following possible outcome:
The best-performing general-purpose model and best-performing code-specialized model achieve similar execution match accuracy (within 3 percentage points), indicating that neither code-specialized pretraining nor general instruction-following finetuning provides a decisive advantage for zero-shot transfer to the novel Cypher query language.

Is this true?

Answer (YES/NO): NO